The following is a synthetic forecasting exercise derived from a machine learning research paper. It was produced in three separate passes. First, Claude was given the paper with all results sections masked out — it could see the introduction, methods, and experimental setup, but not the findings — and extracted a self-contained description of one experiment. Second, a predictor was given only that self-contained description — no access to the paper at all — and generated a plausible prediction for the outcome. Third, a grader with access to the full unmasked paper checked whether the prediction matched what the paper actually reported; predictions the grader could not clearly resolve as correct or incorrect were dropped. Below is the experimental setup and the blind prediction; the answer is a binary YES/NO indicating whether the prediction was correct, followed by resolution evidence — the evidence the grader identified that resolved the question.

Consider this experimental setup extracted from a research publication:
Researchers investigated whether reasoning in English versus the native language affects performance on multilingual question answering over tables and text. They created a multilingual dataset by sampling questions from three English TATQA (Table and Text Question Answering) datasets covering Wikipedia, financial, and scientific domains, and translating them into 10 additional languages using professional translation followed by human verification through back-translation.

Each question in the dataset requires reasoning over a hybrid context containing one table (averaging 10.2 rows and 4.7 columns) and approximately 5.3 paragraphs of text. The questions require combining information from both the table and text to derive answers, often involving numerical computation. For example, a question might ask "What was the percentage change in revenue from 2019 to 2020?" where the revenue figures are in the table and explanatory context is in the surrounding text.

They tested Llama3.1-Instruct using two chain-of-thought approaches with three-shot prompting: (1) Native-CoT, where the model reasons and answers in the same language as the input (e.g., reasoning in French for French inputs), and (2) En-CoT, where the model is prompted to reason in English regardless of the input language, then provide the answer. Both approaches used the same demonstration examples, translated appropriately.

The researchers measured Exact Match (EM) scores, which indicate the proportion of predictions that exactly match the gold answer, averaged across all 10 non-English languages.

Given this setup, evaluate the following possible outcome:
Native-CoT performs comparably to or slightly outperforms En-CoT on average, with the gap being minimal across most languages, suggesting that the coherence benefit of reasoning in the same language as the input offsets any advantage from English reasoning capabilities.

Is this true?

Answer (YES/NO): YES